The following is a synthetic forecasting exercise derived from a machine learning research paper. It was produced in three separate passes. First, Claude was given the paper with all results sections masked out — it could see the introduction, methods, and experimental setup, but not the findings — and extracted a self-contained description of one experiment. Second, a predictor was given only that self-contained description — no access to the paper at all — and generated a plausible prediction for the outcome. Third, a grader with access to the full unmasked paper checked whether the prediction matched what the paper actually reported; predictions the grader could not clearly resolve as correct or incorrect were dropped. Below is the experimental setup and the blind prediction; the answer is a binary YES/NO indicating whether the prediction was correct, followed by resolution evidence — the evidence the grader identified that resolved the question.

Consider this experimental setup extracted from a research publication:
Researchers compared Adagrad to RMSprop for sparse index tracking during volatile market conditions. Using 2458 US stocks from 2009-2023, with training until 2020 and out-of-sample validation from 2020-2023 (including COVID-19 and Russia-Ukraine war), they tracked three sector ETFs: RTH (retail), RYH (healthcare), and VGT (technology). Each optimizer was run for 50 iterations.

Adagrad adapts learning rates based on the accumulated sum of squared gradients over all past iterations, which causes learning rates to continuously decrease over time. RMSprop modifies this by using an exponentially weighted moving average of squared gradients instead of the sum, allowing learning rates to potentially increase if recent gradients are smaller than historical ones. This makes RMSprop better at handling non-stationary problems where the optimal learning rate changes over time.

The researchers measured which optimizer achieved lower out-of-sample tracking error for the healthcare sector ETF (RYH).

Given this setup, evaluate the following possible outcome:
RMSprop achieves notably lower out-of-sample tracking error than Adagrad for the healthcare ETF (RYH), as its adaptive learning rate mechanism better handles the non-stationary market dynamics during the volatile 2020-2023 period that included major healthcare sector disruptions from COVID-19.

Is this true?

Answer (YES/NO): NO